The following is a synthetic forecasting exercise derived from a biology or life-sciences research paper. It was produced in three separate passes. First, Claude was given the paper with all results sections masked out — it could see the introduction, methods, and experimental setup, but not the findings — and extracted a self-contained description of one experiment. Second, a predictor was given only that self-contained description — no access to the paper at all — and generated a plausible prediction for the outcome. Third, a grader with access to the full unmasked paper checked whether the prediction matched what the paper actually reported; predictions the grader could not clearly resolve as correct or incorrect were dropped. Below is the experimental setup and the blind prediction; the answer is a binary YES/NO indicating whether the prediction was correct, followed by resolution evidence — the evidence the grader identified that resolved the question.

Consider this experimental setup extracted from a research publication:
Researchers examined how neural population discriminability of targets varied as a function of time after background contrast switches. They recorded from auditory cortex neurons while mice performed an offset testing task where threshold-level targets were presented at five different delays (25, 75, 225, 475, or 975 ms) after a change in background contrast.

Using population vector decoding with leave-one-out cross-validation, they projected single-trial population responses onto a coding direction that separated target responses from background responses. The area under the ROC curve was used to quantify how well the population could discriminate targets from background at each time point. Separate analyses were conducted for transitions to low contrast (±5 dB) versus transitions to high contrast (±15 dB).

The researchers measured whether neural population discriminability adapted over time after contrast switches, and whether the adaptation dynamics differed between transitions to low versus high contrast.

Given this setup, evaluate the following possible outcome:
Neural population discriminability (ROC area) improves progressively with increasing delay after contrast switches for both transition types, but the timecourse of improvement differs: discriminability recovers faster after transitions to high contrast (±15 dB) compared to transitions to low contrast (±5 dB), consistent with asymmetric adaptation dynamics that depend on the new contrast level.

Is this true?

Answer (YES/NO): NO